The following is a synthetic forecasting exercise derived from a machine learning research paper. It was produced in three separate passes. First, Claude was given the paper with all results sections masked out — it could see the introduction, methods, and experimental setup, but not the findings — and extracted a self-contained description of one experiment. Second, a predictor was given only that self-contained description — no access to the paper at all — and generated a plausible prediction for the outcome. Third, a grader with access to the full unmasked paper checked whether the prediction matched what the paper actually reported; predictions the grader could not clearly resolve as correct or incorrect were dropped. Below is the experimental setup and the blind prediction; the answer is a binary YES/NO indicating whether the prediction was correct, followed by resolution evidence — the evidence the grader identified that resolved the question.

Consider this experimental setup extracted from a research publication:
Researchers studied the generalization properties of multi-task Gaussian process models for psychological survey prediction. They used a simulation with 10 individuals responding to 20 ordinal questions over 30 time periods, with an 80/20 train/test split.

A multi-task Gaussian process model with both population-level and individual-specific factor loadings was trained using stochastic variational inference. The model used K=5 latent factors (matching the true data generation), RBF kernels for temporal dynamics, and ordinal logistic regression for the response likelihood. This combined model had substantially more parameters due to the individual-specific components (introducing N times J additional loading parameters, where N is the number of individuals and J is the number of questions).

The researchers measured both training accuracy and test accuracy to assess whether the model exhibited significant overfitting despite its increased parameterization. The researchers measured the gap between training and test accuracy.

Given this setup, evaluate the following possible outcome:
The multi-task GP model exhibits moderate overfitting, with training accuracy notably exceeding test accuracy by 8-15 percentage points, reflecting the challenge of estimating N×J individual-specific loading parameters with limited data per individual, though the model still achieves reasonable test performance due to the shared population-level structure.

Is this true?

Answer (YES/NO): NO